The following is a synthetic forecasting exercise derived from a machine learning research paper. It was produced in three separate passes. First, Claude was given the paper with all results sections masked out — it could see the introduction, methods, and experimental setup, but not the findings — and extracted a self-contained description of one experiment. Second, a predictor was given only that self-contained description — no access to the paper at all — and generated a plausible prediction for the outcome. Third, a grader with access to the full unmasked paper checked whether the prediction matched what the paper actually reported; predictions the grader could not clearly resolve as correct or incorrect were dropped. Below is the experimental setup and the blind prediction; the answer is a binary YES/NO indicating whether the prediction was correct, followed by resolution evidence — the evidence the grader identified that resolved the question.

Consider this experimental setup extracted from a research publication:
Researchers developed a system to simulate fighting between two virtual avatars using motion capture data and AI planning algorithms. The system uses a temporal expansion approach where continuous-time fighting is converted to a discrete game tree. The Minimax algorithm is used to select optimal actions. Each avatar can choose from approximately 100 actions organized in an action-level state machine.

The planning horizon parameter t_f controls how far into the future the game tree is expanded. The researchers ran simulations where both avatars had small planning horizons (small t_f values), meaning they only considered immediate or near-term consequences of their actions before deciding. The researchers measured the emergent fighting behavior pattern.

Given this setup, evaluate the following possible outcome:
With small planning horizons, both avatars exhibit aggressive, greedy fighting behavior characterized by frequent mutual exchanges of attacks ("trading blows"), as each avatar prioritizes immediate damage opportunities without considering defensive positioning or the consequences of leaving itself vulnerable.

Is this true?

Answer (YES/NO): YES